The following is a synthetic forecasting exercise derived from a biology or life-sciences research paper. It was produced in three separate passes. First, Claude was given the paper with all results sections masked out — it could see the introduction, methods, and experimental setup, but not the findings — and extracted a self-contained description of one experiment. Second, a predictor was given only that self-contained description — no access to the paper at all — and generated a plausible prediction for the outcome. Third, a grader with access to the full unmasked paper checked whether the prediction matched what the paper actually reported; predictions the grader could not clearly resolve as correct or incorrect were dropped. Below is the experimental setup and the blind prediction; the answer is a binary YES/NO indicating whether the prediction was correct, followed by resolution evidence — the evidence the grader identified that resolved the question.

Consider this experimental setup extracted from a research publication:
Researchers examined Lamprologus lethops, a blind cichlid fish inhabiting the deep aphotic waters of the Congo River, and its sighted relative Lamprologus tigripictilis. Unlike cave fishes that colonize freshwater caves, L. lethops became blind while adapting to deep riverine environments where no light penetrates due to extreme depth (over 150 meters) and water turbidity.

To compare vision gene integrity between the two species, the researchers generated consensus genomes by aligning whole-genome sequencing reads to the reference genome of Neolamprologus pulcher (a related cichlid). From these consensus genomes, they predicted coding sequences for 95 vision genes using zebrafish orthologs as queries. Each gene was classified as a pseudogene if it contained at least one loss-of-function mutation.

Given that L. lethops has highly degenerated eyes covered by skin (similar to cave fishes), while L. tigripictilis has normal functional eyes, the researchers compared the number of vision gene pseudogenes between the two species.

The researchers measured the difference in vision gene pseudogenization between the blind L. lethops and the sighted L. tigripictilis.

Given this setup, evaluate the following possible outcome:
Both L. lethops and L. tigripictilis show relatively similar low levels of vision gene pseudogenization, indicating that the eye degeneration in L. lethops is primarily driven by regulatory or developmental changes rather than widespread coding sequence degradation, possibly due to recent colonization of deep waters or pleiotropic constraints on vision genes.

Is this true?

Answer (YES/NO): NO